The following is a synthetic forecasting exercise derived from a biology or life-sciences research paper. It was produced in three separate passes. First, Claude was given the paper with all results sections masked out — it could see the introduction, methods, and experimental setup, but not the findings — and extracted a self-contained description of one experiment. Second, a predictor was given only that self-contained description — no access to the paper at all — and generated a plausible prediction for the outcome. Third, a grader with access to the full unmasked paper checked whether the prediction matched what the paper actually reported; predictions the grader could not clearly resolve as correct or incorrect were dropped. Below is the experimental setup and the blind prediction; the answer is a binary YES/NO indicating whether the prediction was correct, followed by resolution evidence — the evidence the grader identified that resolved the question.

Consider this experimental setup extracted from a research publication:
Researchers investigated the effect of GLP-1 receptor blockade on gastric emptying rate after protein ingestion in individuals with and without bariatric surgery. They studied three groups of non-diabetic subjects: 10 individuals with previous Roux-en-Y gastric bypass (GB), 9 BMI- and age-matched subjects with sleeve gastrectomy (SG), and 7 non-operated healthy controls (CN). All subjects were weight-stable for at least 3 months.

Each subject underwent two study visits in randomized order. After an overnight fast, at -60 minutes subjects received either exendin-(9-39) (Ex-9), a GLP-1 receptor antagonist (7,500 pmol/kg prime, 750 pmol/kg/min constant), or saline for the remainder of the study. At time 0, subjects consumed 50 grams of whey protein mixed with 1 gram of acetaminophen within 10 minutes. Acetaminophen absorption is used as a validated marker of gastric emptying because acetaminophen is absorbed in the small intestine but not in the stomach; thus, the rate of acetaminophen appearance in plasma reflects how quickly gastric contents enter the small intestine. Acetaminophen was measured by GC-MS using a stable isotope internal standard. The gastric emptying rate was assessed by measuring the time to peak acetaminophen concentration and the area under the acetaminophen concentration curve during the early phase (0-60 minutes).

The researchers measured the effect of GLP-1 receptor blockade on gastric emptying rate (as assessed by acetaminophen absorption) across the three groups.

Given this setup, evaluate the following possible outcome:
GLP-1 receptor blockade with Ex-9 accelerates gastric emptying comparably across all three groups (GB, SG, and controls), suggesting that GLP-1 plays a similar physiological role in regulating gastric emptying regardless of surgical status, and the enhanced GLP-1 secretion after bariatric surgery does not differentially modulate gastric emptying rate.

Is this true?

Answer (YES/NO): NO